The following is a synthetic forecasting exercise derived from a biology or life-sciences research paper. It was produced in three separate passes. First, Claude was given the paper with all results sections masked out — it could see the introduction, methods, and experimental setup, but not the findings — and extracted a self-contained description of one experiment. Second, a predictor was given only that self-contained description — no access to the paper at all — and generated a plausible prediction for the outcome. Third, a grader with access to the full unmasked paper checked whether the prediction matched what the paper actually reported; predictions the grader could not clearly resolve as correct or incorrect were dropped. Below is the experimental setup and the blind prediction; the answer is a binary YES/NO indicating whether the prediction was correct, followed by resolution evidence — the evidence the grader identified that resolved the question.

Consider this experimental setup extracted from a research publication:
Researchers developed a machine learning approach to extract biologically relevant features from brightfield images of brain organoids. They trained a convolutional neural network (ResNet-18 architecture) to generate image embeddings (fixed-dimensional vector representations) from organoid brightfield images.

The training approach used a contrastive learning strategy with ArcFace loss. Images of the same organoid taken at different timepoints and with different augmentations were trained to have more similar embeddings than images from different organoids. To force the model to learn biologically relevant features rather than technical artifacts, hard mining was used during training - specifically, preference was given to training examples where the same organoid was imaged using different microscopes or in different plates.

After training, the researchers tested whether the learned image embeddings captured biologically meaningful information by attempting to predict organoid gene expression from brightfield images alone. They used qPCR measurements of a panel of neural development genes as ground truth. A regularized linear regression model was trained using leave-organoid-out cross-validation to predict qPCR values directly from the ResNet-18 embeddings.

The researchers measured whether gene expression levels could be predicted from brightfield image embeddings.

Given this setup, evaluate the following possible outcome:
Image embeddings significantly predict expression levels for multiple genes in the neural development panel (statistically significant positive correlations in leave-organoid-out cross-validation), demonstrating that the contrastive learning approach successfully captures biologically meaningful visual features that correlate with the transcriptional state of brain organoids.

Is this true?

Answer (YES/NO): YES